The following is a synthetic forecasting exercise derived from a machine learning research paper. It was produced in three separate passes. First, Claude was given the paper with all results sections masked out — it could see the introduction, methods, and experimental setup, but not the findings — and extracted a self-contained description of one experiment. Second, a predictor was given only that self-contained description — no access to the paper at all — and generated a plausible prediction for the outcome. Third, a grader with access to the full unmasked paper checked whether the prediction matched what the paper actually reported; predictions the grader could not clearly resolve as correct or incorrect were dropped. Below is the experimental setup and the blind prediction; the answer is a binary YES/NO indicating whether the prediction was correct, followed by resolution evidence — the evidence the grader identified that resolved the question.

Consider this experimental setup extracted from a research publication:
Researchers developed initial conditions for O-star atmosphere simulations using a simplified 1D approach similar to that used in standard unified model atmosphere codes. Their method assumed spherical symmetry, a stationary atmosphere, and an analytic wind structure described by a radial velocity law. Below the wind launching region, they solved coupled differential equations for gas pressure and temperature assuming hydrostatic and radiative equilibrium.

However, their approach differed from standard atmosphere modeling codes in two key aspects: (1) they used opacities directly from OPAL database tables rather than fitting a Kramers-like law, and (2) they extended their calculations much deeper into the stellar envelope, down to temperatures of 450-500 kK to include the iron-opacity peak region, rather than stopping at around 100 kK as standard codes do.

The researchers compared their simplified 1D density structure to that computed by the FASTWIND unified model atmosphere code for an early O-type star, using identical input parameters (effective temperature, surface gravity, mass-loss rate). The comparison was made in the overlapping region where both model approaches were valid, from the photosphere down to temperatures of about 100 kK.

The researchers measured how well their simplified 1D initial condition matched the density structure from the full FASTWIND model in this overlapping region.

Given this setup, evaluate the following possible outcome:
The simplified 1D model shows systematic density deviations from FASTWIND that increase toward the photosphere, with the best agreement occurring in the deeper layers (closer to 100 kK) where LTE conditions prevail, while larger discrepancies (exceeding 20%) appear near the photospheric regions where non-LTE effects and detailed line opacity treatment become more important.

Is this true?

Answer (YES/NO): NO